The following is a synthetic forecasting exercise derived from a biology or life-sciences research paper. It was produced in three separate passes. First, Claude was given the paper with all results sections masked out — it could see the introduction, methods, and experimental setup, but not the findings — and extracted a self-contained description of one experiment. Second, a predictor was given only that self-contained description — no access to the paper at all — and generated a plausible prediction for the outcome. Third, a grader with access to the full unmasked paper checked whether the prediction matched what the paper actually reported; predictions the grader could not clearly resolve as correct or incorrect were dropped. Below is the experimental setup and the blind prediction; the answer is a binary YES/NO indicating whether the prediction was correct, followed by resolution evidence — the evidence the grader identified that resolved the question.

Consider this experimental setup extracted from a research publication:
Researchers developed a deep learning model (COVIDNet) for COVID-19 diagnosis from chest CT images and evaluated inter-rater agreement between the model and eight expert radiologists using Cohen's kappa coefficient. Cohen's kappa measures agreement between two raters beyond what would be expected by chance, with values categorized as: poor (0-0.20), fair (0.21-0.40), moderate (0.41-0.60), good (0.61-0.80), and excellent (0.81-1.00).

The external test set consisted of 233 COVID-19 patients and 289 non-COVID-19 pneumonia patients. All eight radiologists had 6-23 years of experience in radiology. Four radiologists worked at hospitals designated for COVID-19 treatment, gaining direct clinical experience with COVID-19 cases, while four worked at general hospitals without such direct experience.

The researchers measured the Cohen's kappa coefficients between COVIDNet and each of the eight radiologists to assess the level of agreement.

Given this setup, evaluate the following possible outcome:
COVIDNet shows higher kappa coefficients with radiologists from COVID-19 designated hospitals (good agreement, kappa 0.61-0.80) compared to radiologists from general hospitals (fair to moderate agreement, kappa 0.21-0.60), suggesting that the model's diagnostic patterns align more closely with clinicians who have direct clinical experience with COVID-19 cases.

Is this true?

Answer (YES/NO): NO